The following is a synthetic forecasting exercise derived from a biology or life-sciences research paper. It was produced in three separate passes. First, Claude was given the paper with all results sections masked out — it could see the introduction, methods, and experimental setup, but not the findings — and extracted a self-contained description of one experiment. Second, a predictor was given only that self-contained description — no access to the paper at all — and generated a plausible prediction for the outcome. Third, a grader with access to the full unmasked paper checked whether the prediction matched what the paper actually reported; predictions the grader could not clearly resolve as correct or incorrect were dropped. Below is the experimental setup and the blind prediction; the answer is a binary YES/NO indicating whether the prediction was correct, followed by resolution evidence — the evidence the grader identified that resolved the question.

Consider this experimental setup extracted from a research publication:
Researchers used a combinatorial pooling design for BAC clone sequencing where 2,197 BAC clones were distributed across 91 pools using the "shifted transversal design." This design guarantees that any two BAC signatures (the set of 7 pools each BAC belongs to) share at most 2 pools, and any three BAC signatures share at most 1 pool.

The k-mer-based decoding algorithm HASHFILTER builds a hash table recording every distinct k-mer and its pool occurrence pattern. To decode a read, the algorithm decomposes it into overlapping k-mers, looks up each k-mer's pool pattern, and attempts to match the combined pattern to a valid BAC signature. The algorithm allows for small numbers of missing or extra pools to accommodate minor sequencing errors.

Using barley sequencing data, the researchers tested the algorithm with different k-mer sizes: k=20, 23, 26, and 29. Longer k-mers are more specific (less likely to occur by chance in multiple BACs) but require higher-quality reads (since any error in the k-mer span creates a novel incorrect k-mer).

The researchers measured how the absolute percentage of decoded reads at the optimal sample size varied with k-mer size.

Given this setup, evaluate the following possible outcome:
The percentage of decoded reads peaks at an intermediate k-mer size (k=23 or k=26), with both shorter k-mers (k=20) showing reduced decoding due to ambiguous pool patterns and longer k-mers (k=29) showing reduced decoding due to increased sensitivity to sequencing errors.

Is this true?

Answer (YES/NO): NO